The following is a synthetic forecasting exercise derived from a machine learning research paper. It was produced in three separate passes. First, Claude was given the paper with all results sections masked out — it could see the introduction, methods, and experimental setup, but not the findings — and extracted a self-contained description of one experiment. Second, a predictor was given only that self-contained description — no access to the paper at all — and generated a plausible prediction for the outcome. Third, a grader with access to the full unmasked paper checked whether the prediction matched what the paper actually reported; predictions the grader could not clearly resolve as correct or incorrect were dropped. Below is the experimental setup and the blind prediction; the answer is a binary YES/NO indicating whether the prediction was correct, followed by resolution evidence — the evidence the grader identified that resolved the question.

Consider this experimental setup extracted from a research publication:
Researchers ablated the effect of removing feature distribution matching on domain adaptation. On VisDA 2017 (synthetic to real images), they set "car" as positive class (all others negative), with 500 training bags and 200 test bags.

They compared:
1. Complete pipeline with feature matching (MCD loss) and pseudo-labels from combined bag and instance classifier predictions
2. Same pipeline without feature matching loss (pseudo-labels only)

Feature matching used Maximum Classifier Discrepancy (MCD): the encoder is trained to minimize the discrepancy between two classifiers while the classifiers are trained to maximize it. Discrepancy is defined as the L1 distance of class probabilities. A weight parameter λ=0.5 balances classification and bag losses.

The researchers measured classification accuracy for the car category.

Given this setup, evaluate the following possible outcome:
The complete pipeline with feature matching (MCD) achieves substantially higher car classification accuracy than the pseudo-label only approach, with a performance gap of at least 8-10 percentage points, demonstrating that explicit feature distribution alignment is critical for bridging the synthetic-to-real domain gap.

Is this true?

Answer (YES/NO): NO